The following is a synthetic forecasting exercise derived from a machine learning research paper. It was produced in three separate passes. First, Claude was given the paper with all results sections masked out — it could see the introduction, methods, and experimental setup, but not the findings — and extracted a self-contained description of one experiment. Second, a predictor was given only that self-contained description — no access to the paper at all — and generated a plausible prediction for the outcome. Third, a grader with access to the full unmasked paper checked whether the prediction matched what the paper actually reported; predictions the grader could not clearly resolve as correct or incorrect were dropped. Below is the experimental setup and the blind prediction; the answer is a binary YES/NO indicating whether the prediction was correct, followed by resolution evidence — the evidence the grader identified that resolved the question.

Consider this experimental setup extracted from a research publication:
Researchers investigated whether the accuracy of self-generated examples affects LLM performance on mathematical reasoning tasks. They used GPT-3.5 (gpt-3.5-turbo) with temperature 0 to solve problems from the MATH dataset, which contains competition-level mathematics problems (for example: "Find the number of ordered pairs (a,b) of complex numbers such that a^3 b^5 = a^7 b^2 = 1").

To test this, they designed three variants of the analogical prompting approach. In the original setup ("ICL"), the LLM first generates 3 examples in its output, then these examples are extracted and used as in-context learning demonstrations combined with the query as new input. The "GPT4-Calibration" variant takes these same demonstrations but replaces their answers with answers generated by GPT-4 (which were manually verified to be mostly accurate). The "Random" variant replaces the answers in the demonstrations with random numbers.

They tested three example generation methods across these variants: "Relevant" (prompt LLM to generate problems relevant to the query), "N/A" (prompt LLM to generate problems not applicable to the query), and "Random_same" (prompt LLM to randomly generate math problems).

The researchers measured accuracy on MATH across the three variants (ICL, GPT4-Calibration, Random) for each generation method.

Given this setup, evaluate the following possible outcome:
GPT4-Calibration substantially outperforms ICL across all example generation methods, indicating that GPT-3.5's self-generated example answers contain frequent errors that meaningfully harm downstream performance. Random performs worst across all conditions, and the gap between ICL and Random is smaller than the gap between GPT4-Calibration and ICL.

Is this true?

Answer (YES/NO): NO